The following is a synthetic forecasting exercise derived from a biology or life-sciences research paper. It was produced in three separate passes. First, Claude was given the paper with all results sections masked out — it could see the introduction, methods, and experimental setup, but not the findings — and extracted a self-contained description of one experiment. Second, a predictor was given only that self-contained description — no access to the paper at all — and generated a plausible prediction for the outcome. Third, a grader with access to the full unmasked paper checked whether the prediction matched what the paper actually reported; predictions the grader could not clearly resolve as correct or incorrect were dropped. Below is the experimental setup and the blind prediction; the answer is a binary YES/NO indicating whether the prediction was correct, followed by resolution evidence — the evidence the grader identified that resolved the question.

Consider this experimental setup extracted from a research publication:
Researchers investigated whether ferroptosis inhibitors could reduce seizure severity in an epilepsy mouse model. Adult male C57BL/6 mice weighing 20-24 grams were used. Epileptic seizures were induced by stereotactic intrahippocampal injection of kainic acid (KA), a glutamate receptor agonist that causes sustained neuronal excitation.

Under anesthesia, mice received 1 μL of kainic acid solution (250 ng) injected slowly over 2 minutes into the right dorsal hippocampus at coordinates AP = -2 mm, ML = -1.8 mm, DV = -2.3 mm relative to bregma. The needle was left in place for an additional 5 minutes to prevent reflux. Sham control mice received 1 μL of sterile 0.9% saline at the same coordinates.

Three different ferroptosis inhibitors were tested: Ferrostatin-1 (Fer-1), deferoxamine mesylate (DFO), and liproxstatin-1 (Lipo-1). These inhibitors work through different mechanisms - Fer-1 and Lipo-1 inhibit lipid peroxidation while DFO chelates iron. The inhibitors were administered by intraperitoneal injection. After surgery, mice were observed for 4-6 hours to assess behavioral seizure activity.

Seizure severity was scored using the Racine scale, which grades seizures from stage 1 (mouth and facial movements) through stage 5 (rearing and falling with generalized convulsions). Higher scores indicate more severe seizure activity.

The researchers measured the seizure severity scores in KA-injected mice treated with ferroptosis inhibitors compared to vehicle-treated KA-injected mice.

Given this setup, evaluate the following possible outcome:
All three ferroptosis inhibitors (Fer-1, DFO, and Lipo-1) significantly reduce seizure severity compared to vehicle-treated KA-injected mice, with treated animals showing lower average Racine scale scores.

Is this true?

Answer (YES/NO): YES